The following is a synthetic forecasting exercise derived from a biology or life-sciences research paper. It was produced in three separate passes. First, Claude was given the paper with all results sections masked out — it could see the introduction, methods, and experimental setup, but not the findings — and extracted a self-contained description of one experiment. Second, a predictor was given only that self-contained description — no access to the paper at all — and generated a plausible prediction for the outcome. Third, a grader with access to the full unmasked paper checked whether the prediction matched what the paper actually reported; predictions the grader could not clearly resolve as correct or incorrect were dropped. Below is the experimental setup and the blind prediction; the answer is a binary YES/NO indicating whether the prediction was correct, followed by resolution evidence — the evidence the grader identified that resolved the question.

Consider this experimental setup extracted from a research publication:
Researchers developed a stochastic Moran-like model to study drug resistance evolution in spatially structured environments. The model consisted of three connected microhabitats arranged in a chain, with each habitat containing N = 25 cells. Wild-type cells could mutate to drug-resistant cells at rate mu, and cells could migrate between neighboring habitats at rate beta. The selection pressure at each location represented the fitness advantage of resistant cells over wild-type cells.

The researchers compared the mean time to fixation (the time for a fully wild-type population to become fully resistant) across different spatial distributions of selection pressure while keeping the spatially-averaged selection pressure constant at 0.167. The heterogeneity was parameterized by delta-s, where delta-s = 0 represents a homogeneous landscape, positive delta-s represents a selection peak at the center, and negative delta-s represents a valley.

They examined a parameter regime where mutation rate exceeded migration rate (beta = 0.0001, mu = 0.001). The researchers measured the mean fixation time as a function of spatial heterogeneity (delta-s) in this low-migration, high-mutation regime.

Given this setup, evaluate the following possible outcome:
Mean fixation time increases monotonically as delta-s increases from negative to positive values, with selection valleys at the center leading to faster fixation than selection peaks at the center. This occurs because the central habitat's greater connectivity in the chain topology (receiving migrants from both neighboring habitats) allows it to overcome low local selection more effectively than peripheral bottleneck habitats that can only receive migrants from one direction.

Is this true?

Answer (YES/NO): NO